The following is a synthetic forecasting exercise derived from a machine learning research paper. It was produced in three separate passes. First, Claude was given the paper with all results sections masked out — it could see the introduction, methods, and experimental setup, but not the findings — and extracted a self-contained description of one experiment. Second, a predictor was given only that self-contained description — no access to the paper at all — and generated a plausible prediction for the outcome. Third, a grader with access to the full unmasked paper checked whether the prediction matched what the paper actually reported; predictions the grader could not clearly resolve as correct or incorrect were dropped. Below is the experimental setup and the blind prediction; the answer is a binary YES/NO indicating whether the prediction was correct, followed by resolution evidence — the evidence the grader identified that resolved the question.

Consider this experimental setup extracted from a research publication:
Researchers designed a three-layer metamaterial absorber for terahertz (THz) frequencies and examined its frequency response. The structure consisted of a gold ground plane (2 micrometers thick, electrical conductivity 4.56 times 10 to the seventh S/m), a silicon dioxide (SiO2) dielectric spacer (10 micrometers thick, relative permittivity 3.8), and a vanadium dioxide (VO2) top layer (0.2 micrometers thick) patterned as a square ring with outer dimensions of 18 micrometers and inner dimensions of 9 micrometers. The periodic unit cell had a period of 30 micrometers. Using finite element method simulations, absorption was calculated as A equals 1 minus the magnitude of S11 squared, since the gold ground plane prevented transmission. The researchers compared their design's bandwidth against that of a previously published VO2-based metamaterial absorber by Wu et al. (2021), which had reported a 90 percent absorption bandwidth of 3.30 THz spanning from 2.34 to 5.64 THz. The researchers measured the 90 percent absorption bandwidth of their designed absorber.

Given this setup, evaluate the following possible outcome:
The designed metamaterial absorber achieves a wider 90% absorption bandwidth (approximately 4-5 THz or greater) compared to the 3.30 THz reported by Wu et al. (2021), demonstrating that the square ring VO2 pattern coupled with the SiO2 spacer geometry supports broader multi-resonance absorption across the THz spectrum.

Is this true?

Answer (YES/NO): NO